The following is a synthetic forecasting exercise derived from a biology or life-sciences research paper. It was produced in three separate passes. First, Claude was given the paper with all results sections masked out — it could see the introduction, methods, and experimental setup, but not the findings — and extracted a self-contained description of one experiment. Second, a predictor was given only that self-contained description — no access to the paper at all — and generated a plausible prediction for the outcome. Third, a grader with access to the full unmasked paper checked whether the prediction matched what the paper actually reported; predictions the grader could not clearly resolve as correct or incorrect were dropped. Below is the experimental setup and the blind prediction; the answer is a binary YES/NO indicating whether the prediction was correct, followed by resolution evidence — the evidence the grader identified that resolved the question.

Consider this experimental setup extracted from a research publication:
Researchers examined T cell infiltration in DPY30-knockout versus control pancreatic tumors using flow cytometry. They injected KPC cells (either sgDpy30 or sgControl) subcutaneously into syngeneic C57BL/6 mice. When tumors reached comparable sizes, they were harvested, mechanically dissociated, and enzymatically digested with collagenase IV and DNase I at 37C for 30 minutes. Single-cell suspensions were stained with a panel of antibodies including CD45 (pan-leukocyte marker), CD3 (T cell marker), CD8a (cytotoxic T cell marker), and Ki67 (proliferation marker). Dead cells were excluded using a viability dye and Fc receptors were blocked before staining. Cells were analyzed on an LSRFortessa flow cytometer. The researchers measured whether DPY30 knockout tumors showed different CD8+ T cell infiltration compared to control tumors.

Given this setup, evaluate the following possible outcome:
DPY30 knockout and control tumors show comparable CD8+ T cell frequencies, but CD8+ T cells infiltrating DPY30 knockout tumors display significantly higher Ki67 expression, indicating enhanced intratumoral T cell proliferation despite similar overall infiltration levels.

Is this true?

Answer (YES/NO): NO